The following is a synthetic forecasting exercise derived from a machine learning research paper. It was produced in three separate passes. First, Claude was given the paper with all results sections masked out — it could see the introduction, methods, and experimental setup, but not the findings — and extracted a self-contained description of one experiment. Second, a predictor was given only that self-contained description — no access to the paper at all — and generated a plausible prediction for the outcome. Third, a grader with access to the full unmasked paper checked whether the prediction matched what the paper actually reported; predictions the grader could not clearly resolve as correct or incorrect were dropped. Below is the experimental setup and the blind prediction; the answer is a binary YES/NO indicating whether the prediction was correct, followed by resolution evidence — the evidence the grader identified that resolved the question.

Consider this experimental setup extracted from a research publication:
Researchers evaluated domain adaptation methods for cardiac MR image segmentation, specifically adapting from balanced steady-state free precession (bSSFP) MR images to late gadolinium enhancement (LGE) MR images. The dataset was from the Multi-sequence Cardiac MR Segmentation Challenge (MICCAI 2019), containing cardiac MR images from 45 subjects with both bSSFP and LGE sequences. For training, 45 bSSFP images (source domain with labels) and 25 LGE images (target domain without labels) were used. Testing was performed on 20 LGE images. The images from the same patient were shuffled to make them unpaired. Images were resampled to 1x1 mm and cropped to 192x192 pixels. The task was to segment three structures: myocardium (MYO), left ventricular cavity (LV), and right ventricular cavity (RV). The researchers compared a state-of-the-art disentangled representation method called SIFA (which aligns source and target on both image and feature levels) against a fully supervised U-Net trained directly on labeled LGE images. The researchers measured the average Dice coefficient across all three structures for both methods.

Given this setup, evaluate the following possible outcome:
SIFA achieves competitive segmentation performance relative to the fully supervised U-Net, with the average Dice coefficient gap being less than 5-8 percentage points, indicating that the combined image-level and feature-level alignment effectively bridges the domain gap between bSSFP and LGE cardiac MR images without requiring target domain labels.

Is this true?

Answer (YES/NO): NO